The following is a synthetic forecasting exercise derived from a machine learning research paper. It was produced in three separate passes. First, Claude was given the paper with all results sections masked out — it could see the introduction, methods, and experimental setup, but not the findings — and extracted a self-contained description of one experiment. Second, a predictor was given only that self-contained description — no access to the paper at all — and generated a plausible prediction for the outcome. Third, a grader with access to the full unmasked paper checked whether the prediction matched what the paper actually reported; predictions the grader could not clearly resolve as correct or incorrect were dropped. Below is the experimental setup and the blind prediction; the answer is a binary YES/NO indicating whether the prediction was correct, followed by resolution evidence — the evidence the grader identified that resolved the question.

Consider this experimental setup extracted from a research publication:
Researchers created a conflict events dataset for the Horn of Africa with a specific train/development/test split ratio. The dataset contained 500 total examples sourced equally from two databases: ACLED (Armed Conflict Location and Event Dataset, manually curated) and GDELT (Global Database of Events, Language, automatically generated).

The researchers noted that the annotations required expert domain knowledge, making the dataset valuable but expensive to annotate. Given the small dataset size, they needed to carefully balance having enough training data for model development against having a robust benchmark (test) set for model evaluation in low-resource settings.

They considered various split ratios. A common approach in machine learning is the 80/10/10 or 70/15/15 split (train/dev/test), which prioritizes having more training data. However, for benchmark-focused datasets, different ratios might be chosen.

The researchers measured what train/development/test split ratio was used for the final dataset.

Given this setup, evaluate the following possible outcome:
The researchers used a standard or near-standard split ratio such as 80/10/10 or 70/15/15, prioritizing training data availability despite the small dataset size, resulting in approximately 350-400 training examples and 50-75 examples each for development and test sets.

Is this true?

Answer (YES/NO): NO